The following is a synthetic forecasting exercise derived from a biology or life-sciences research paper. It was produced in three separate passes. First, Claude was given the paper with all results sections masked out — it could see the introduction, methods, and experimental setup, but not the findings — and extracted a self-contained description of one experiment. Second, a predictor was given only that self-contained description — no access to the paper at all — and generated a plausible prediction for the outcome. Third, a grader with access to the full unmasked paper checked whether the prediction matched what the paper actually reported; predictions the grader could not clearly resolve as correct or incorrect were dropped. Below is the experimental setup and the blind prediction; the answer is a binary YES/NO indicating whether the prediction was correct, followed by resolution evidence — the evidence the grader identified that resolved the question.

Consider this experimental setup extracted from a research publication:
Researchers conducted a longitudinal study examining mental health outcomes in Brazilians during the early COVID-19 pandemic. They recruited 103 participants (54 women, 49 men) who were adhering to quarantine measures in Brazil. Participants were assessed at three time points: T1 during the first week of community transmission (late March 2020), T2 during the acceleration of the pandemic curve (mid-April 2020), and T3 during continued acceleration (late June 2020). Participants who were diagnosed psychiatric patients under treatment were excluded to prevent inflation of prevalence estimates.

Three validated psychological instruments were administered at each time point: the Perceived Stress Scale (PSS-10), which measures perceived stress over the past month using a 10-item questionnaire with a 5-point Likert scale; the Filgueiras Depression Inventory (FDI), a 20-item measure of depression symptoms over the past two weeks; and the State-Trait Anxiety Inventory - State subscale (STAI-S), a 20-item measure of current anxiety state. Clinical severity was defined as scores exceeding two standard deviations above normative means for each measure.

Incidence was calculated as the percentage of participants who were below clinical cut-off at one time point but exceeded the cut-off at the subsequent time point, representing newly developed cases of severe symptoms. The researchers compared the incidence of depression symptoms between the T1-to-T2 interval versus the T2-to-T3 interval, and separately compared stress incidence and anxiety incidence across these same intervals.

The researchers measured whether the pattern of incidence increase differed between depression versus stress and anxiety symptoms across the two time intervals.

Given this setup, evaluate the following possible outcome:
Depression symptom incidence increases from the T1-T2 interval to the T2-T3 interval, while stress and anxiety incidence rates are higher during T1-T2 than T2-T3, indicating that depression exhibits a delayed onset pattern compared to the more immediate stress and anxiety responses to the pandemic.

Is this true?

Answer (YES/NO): NO